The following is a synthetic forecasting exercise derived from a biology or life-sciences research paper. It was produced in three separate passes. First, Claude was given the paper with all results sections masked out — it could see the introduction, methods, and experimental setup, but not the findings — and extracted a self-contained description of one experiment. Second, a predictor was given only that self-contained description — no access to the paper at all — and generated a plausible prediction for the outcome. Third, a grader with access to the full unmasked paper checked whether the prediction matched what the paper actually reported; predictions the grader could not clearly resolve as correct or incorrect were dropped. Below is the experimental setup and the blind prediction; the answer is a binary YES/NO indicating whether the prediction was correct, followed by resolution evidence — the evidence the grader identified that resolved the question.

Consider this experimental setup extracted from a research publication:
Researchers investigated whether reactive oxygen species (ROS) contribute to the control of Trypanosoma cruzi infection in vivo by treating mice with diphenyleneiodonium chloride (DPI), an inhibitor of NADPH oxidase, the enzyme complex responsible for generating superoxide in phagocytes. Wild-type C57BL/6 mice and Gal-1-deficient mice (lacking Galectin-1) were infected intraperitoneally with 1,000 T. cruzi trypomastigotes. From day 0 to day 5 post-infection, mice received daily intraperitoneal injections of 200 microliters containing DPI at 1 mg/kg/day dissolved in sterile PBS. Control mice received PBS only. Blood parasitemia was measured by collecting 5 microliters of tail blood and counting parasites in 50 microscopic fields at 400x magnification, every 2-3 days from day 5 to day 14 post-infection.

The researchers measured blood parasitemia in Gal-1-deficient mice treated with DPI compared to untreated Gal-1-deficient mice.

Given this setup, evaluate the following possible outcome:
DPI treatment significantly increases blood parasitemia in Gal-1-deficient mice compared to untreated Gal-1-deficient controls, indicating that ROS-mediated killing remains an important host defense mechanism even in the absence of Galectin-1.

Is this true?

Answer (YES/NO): YES